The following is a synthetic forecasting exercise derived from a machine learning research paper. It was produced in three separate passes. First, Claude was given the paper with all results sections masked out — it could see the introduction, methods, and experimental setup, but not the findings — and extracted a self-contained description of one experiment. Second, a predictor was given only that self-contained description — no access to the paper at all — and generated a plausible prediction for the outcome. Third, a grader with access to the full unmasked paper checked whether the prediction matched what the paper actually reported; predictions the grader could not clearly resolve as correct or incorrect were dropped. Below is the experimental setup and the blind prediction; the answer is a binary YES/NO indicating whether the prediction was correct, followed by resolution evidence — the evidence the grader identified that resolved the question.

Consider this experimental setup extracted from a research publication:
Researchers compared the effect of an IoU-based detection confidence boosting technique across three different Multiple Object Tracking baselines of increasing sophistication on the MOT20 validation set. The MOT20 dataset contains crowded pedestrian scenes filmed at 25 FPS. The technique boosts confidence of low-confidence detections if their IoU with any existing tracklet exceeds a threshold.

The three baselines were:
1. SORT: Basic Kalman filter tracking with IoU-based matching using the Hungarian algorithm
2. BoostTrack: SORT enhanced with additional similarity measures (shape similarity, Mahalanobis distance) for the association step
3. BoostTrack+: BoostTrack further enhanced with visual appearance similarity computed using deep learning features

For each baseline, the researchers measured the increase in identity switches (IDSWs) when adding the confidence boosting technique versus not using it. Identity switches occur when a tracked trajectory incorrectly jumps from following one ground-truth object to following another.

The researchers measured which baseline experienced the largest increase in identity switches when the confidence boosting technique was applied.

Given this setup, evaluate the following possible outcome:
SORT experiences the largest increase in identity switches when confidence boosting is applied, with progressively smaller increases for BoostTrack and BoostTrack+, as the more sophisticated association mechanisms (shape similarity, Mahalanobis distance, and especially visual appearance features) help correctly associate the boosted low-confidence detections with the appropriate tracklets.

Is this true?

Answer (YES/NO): YES